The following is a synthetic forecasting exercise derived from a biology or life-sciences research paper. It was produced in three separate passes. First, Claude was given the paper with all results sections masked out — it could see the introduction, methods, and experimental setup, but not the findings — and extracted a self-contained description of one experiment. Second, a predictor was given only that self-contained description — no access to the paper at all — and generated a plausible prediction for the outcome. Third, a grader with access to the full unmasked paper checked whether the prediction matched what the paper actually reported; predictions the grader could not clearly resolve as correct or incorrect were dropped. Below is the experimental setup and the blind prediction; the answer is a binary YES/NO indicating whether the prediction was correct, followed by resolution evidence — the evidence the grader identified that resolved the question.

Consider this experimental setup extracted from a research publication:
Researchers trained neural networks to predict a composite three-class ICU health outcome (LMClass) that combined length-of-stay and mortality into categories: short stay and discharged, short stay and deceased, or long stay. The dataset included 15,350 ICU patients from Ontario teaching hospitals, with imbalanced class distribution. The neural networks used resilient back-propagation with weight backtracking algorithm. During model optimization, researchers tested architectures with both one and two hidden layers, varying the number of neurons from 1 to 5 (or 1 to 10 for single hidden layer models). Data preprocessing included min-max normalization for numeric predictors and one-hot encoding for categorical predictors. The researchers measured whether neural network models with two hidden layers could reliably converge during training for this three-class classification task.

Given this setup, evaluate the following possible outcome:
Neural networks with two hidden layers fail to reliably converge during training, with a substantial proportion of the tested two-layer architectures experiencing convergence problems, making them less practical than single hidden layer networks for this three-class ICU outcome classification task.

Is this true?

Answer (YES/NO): YES